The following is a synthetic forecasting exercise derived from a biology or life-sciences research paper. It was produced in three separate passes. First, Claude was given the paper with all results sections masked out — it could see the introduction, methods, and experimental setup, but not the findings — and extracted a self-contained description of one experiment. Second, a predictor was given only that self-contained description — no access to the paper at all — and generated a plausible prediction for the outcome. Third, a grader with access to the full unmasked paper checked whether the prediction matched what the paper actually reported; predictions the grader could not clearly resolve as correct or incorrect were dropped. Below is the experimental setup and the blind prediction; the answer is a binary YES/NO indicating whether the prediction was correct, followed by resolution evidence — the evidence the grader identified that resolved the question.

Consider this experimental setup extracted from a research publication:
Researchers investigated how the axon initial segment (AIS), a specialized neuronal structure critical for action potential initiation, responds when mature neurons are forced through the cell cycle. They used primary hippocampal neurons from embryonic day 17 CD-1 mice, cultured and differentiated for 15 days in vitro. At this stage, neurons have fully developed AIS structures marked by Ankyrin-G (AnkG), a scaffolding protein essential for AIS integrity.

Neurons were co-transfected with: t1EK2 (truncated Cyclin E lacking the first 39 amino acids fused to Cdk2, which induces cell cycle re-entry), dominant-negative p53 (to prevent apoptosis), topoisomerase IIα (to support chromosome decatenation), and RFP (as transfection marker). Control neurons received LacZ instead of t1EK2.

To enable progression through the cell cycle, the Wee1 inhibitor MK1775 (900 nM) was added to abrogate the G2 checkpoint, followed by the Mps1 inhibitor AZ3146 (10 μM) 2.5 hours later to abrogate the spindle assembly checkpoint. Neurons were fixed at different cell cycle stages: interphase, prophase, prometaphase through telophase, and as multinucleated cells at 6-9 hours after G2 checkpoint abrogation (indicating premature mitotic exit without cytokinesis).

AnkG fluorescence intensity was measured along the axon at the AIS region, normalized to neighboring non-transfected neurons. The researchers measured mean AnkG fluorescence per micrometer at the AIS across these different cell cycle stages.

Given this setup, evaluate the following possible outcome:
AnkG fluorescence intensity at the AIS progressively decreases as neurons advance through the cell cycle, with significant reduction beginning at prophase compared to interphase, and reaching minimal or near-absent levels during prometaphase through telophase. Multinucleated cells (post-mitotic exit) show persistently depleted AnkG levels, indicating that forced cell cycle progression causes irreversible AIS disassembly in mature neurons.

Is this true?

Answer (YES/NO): NO